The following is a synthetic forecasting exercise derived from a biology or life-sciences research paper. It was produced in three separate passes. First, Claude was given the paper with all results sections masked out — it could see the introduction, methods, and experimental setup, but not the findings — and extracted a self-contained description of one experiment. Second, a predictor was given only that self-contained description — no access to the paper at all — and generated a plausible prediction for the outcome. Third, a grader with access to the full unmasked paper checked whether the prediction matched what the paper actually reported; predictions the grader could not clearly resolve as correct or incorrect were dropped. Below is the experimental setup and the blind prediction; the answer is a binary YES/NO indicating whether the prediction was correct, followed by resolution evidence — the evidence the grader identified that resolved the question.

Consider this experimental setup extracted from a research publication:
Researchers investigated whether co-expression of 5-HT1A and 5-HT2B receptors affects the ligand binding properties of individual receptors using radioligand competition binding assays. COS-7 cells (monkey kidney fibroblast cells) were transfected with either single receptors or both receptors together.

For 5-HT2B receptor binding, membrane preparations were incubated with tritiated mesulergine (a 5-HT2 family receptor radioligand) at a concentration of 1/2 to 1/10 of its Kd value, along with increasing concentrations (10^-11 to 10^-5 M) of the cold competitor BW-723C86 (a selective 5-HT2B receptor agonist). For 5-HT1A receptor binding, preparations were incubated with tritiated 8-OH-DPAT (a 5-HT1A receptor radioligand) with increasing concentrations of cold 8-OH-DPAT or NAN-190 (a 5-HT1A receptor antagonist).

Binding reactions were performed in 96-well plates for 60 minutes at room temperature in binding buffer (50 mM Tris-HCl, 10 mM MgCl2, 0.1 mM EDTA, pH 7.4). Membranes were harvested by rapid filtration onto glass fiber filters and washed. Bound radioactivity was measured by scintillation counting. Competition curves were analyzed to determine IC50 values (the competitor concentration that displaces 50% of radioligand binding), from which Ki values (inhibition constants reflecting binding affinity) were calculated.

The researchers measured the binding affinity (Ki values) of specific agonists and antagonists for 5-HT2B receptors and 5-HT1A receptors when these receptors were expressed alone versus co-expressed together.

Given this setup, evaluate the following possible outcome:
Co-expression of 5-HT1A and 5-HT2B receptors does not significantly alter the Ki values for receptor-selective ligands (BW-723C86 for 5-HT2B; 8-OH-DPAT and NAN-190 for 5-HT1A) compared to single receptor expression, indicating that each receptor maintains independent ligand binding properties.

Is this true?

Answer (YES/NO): YES